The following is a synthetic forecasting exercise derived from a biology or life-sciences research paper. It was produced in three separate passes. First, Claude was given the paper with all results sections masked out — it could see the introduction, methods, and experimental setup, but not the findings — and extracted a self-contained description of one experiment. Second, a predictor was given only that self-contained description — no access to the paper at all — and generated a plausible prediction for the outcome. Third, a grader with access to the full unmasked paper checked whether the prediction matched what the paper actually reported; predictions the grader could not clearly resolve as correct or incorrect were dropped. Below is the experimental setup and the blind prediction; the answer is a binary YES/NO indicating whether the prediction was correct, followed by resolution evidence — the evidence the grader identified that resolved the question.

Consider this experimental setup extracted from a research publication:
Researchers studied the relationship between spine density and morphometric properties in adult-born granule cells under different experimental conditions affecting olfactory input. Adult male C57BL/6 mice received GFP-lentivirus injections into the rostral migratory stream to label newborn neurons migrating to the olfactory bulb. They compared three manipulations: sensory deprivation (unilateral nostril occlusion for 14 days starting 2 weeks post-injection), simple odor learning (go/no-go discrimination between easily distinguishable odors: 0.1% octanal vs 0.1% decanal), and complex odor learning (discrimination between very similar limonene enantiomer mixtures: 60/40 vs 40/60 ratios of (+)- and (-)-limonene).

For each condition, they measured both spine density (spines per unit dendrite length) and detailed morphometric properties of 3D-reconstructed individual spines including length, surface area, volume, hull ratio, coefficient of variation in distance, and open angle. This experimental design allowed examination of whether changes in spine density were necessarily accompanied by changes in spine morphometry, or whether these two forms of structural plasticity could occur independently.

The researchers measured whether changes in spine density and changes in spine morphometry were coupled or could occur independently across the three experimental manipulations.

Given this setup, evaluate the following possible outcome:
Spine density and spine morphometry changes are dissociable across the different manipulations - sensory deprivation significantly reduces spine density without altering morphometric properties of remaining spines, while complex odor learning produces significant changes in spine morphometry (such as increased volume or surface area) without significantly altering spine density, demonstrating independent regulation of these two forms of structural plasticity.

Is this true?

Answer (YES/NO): NO